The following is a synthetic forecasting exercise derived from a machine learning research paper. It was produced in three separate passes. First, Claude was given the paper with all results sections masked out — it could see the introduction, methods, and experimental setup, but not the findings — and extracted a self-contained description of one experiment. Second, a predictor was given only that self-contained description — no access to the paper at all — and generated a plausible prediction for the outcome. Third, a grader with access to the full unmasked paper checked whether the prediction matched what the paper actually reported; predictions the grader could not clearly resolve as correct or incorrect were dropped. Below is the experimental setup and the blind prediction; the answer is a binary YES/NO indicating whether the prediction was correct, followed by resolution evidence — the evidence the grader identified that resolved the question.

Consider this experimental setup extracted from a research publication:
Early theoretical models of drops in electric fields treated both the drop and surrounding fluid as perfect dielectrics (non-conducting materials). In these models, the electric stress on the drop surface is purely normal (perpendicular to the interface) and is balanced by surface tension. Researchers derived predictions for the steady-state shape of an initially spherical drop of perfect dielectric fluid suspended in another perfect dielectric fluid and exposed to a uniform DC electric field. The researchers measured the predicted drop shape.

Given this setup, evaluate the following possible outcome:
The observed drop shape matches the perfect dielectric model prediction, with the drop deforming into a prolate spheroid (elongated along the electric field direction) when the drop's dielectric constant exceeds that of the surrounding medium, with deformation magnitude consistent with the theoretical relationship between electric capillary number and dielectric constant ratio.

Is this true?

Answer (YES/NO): NO